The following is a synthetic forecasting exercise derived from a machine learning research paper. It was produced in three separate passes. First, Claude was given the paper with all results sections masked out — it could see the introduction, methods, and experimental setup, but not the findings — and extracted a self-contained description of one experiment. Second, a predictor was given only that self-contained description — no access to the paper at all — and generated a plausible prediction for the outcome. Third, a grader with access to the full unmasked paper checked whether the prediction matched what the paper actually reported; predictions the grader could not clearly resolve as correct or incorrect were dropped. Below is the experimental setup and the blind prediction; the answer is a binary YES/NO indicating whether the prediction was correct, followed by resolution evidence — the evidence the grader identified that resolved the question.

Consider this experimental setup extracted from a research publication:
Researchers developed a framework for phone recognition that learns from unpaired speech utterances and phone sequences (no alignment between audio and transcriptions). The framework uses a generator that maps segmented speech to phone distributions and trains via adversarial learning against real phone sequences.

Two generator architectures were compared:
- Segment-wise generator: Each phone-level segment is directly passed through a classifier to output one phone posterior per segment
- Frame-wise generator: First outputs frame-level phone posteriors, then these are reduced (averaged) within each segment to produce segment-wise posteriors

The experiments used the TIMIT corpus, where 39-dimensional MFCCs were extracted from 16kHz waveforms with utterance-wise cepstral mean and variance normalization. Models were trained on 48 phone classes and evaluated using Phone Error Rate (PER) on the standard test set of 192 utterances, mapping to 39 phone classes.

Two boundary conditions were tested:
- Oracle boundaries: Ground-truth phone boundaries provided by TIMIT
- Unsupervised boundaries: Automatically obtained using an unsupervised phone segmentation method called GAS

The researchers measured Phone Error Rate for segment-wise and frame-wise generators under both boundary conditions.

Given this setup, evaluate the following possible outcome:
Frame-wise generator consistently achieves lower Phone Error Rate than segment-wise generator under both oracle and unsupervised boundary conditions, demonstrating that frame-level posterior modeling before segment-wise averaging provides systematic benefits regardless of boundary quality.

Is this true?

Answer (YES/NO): NO